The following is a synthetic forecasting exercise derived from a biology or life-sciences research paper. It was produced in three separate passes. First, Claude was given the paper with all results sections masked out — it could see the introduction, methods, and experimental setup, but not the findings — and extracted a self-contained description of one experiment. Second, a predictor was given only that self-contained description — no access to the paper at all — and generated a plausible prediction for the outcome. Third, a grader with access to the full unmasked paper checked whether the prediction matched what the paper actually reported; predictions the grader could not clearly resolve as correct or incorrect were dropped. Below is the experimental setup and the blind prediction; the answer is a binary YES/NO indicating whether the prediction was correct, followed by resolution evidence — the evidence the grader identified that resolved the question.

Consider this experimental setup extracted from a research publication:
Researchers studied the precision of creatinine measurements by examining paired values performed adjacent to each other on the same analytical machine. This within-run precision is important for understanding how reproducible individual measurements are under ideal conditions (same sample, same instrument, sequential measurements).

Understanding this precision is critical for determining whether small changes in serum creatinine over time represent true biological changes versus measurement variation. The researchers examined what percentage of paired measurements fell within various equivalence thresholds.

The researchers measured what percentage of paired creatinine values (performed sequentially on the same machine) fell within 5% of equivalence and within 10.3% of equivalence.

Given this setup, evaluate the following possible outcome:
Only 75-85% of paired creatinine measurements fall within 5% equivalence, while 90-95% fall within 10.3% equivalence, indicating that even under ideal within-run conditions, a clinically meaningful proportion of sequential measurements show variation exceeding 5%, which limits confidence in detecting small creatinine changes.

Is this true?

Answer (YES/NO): YES